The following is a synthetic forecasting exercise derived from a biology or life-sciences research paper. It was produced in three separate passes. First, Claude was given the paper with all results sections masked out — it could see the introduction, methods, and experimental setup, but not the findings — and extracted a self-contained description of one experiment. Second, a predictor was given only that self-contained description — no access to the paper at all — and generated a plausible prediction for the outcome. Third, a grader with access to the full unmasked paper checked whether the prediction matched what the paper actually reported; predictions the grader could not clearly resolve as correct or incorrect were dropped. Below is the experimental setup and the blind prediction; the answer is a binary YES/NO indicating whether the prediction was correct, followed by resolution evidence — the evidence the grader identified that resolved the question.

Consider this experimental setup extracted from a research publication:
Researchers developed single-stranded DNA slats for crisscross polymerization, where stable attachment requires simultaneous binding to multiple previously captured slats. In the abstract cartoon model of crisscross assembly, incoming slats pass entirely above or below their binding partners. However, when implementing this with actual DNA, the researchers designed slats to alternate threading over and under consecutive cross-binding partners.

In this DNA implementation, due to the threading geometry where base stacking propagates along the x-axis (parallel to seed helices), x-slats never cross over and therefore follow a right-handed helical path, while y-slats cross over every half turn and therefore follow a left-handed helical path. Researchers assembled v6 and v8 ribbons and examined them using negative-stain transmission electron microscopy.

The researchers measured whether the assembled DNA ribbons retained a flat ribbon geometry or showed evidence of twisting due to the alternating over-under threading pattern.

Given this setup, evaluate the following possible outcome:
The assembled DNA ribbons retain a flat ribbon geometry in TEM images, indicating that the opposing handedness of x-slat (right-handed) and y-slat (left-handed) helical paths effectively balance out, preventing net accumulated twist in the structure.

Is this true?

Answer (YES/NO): NO